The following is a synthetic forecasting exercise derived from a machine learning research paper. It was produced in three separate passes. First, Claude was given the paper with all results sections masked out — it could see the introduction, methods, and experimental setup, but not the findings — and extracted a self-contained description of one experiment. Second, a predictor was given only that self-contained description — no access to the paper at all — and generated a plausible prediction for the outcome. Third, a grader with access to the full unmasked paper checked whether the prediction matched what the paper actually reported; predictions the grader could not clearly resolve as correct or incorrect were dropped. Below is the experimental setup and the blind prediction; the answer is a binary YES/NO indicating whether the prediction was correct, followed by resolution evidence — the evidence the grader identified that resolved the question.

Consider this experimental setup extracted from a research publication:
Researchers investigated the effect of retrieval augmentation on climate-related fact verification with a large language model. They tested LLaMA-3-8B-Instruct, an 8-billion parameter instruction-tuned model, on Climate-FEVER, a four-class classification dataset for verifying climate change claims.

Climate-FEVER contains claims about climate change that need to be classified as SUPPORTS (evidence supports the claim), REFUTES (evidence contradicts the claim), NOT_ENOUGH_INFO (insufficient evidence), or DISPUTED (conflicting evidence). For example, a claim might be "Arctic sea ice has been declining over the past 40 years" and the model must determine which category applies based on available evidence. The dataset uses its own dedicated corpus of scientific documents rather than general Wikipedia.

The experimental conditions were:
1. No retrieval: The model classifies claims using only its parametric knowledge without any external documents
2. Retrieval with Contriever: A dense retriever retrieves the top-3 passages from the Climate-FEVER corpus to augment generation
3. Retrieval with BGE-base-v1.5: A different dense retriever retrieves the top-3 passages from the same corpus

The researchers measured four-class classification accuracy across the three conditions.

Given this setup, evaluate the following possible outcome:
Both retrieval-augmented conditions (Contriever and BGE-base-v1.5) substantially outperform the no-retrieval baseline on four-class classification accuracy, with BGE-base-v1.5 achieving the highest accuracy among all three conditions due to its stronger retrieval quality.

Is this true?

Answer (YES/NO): NO